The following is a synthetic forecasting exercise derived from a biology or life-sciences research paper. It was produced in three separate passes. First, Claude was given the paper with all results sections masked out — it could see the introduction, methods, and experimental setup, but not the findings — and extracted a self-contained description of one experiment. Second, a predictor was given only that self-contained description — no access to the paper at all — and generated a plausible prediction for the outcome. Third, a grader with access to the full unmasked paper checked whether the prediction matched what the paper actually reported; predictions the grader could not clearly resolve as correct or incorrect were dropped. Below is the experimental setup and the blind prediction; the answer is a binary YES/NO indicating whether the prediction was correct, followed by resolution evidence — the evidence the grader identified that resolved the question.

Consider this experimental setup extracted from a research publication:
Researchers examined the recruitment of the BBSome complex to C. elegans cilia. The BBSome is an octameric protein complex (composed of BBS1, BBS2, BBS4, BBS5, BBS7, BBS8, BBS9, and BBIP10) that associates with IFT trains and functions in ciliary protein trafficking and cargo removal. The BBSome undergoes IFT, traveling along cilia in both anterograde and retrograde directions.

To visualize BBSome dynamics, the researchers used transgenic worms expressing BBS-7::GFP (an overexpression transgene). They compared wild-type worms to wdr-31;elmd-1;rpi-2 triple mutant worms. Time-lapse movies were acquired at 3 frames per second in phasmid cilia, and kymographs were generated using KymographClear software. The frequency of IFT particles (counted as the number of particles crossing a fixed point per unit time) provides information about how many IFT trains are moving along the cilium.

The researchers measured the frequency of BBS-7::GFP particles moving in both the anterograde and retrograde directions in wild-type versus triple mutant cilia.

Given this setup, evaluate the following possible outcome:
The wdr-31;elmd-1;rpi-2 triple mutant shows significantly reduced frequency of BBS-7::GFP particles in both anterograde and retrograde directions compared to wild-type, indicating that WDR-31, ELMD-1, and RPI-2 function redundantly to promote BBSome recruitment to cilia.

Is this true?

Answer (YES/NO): YES